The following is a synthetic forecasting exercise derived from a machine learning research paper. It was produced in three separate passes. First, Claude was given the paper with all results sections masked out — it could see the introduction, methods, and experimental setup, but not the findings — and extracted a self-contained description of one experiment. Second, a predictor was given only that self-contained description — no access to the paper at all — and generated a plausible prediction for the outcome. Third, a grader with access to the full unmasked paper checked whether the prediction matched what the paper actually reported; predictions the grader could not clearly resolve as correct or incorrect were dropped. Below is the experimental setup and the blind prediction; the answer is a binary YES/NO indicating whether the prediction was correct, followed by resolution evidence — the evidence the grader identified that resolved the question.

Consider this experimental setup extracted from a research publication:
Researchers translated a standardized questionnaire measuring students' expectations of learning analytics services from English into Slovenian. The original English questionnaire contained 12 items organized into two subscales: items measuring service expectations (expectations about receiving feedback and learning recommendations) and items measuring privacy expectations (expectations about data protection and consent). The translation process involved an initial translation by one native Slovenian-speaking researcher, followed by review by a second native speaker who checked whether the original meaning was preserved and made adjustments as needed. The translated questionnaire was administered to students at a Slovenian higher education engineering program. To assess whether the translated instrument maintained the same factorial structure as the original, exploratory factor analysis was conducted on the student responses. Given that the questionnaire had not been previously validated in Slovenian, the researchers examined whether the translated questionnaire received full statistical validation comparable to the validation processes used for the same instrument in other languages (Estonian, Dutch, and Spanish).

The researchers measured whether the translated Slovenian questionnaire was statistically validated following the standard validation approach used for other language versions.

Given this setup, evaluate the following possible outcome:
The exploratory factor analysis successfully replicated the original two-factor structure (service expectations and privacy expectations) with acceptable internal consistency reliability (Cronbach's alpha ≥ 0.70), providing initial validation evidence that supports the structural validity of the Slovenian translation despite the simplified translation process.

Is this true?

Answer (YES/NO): NO